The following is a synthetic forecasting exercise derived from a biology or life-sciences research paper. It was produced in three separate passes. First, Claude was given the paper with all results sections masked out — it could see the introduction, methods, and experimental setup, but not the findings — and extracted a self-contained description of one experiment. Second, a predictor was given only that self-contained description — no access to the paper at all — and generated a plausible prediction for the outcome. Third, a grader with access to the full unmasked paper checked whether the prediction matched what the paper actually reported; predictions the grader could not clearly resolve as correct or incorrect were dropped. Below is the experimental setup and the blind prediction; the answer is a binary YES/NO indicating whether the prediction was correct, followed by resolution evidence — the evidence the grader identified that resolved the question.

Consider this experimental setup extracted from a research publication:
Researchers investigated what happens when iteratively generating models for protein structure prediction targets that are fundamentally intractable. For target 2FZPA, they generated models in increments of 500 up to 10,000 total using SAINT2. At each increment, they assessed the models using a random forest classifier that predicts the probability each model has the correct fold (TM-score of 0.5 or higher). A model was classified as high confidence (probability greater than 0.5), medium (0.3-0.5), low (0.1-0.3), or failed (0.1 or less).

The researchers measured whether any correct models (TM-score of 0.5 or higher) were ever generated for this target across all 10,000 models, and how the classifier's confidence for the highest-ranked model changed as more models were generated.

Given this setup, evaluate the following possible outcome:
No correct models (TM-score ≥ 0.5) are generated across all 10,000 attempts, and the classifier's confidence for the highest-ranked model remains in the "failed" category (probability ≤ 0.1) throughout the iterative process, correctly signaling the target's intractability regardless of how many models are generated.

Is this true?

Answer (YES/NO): NO